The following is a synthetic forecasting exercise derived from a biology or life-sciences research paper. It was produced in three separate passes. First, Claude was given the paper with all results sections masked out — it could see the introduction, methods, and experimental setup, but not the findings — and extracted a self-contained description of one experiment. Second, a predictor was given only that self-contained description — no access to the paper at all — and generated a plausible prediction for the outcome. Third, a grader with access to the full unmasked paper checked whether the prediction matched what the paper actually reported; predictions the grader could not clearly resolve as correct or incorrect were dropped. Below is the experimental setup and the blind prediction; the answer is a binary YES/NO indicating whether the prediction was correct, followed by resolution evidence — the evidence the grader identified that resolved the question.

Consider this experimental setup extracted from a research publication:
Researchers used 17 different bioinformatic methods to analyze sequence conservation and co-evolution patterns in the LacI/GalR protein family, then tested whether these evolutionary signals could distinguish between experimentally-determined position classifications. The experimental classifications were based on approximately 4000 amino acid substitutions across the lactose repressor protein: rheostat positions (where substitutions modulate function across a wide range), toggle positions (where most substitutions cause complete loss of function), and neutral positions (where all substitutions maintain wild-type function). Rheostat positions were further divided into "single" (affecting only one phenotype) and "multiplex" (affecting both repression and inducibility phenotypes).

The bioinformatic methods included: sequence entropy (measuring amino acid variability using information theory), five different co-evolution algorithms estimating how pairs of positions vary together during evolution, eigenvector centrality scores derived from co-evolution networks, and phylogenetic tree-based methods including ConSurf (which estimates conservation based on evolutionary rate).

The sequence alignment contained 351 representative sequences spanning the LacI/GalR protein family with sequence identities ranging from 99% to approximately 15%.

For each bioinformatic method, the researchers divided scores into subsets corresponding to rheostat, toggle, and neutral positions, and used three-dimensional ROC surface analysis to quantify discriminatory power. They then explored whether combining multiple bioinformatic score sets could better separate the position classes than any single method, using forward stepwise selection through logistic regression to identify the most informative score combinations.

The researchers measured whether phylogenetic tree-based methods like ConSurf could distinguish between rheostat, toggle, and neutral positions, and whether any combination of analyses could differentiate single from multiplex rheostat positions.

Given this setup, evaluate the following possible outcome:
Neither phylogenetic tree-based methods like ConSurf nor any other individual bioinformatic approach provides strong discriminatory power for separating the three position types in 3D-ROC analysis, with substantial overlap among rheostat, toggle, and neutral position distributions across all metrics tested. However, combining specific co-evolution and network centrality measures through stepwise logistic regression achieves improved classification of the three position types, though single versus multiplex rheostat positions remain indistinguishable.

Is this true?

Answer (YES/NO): NO